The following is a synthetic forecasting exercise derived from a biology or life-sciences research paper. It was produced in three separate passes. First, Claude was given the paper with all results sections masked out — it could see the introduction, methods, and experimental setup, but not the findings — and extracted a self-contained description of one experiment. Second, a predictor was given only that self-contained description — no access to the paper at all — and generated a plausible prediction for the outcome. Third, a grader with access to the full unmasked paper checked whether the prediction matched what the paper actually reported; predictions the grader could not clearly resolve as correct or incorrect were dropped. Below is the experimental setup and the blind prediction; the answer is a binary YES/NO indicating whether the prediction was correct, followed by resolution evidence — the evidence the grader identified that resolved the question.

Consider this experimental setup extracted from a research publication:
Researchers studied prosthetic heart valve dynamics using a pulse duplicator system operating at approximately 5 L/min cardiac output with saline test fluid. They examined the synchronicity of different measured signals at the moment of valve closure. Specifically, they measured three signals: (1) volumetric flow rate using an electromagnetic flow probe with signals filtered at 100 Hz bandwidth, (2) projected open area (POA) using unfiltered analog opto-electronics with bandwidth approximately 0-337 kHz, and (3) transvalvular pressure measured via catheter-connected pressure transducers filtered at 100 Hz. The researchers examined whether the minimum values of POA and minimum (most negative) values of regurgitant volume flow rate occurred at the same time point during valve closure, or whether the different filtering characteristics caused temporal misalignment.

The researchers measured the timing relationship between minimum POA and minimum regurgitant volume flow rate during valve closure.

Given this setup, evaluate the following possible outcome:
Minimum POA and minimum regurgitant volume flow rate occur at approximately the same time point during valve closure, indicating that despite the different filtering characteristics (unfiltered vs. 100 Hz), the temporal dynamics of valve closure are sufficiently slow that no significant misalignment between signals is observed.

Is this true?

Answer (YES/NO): YES